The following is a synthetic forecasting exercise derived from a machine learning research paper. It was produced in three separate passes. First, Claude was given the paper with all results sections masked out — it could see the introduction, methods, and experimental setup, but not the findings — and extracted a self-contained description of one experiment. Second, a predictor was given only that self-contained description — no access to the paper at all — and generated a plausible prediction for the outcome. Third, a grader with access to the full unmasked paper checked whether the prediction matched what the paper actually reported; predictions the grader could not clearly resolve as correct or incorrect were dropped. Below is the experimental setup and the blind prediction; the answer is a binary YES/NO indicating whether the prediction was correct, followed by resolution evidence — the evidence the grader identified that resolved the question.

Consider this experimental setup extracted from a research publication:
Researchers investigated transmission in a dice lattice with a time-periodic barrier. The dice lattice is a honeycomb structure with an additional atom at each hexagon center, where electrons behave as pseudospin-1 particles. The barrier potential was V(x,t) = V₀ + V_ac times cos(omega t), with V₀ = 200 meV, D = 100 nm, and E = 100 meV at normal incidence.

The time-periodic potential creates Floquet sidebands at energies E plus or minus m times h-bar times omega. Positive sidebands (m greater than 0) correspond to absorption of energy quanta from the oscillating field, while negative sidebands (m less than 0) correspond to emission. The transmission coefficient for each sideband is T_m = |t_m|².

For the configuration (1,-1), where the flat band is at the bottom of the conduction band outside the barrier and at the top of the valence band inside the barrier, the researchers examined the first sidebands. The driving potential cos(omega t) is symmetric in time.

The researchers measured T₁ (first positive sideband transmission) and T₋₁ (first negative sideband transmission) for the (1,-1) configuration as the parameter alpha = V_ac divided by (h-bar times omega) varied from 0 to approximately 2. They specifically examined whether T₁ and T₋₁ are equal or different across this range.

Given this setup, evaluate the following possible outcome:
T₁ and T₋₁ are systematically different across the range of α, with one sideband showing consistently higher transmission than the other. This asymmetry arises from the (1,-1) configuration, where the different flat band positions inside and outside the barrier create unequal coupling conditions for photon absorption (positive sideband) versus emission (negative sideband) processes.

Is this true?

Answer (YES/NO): NO